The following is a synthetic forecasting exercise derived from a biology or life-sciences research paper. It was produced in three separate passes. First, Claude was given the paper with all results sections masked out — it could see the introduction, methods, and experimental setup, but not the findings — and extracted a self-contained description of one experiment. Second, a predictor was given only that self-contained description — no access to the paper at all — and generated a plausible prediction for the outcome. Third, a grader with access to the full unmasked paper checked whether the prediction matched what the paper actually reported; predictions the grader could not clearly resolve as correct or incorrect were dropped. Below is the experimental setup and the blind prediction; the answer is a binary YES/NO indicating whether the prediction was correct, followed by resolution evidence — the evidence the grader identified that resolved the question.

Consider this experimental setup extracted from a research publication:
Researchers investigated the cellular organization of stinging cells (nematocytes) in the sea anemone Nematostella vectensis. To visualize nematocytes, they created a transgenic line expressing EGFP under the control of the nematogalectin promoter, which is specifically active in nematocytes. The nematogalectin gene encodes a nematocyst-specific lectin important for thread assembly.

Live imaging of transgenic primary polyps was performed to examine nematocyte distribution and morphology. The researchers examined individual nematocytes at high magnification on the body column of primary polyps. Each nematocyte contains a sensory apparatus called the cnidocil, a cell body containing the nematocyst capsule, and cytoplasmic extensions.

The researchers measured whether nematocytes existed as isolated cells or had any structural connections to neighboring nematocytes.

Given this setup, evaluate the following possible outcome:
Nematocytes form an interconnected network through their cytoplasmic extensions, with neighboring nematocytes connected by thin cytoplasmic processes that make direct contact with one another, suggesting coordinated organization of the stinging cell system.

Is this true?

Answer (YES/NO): YES